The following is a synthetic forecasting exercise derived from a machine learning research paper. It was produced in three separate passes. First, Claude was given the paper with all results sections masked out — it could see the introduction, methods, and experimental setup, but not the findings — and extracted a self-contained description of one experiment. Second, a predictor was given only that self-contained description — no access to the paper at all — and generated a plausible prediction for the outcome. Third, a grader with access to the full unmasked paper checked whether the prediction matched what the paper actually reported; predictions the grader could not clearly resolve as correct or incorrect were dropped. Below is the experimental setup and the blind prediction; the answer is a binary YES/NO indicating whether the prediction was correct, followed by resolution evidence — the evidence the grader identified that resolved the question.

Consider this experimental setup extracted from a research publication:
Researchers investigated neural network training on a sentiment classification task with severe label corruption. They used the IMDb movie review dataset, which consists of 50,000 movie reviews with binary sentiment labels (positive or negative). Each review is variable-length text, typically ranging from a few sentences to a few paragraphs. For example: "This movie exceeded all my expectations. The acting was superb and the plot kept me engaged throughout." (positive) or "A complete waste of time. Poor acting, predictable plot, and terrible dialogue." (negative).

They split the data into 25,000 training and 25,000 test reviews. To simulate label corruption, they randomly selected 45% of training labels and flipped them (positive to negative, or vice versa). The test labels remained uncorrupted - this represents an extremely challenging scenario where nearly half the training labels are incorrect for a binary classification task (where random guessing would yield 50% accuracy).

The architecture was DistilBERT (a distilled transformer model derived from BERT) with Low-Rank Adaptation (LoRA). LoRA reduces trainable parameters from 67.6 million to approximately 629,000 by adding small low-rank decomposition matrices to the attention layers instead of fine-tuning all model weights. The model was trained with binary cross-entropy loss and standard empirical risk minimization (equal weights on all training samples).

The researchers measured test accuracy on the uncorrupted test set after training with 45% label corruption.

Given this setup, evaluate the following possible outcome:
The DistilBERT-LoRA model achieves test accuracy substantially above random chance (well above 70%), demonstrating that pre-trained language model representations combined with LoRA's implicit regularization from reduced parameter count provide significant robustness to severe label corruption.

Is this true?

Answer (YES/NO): YES